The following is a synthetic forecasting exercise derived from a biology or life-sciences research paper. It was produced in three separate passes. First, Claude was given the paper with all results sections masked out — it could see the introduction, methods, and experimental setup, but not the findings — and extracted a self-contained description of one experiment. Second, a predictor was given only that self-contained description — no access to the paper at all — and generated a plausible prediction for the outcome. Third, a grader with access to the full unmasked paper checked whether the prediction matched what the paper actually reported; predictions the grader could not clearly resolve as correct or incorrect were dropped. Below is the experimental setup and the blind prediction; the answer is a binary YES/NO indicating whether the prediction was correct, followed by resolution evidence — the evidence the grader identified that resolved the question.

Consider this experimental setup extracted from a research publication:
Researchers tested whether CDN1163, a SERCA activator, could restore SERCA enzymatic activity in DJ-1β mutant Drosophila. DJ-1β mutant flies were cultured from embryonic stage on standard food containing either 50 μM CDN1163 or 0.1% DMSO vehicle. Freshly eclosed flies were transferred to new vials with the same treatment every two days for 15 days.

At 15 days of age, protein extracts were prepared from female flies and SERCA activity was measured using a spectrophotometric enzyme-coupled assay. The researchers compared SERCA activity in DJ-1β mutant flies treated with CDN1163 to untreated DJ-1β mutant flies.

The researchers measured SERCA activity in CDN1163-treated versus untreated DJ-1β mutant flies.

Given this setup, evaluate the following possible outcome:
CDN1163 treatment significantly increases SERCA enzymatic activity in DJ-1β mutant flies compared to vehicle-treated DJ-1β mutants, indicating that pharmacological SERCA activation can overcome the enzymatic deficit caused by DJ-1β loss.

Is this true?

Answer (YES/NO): YES